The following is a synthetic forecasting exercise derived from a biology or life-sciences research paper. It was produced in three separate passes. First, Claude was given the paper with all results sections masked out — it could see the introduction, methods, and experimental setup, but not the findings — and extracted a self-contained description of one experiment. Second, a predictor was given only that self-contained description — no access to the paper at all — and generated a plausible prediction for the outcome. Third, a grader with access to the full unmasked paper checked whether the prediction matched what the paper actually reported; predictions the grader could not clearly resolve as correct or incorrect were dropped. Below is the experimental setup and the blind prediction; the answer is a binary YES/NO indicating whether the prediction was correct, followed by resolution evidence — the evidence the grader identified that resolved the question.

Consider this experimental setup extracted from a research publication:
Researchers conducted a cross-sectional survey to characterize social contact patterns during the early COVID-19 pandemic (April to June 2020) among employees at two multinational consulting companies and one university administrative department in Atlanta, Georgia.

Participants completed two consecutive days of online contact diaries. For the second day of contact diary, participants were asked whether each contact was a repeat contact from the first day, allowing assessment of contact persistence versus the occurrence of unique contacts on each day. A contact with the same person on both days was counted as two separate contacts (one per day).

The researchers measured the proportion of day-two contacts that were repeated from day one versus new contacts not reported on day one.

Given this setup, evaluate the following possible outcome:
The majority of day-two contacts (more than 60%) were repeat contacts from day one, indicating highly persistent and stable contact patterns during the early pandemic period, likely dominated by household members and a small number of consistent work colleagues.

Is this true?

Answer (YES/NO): YES